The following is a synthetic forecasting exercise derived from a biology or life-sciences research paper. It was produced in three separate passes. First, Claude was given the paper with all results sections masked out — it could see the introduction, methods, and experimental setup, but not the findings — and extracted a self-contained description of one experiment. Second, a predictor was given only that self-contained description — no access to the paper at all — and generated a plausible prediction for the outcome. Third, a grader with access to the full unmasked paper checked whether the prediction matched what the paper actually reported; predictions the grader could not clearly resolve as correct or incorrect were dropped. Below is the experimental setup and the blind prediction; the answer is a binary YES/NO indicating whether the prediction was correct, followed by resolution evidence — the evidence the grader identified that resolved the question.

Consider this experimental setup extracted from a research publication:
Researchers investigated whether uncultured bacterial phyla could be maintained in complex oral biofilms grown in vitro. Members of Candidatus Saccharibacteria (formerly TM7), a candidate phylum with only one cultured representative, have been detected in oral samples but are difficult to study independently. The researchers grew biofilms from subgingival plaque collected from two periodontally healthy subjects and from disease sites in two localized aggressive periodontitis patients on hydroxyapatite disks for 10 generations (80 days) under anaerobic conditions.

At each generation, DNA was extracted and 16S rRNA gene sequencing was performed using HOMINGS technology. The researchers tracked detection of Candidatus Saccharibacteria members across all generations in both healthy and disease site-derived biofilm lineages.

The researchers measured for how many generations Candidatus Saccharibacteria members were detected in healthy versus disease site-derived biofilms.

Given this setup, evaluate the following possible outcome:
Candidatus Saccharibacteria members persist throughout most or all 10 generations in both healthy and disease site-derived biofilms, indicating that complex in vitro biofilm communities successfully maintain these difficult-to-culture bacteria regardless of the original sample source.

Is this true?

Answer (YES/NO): NO